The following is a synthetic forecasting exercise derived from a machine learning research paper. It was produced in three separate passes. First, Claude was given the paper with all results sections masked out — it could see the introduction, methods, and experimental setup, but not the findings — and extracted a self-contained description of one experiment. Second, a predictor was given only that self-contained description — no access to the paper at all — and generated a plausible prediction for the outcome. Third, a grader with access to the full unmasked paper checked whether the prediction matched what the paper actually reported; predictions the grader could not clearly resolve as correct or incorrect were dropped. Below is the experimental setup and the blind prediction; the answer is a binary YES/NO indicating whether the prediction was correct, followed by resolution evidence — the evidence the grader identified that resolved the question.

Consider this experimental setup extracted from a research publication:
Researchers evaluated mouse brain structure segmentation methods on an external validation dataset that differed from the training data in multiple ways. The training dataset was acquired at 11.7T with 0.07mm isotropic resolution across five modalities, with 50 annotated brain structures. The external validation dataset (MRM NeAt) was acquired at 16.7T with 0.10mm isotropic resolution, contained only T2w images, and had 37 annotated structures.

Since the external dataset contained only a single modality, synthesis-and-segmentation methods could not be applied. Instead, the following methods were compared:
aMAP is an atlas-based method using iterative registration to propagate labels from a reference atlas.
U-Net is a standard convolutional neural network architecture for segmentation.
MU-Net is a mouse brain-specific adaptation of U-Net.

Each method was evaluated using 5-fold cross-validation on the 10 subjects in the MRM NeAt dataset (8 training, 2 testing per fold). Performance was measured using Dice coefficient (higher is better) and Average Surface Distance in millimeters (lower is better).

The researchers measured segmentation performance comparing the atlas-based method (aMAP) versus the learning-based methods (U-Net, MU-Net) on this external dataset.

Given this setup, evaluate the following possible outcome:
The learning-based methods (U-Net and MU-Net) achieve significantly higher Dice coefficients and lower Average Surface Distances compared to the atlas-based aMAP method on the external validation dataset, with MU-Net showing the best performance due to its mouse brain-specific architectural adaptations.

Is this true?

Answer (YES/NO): NO